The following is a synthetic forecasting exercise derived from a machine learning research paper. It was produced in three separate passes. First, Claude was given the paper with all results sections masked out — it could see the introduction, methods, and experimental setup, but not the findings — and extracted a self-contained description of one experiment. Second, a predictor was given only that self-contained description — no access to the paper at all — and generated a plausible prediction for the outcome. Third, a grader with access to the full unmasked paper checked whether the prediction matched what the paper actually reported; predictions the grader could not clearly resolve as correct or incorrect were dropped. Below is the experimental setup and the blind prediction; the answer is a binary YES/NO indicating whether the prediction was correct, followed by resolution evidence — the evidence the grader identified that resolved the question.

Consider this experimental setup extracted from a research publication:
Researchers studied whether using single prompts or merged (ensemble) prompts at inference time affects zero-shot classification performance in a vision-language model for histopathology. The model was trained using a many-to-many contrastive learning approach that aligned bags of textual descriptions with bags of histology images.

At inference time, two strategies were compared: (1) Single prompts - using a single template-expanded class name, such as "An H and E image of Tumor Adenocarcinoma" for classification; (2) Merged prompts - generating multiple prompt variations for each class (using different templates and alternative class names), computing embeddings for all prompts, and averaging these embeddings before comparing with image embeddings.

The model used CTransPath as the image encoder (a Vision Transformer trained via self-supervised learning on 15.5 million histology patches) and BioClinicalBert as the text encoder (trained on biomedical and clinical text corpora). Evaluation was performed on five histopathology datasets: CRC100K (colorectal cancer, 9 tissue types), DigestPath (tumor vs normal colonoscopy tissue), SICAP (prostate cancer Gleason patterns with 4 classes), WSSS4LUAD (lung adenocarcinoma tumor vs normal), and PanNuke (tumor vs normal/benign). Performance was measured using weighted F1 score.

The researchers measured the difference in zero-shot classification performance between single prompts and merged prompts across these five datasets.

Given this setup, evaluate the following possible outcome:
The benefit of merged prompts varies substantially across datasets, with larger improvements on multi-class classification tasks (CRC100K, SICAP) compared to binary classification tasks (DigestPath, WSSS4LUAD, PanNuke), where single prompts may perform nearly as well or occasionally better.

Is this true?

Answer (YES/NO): NO